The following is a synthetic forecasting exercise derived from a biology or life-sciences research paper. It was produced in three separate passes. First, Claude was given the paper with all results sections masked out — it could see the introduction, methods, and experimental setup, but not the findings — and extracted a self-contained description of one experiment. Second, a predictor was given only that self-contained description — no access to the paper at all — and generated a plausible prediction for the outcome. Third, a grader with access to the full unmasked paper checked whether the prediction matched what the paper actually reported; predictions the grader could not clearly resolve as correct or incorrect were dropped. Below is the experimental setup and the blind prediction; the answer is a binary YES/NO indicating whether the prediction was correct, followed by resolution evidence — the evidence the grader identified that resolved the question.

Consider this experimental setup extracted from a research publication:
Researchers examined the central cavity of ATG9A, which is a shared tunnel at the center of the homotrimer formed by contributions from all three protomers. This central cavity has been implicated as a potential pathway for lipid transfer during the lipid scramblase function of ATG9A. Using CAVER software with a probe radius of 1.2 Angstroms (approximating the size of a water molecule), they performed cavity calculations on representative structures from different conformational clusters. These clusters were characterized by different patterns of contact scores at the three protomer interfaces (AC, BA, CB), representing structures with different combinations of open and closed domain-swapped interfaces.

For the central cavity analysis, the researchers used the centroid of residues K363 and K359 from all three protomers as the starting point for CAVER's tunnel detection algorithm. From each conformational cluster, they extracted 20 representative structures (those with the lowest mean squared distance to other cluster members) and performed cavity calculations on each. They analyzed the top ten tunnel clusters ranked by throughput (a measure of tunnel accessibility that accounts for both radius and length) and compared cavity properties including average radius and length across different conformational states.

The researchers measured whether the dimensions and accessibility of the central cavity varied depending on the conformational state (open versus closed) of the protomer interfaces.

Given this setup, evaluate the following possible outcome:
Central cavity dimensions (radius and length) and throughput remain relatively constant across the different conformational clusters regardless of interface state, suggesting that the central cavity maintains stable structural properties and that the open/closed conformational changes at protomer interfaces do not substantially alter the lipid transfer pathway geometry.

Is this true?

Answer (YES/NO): NO